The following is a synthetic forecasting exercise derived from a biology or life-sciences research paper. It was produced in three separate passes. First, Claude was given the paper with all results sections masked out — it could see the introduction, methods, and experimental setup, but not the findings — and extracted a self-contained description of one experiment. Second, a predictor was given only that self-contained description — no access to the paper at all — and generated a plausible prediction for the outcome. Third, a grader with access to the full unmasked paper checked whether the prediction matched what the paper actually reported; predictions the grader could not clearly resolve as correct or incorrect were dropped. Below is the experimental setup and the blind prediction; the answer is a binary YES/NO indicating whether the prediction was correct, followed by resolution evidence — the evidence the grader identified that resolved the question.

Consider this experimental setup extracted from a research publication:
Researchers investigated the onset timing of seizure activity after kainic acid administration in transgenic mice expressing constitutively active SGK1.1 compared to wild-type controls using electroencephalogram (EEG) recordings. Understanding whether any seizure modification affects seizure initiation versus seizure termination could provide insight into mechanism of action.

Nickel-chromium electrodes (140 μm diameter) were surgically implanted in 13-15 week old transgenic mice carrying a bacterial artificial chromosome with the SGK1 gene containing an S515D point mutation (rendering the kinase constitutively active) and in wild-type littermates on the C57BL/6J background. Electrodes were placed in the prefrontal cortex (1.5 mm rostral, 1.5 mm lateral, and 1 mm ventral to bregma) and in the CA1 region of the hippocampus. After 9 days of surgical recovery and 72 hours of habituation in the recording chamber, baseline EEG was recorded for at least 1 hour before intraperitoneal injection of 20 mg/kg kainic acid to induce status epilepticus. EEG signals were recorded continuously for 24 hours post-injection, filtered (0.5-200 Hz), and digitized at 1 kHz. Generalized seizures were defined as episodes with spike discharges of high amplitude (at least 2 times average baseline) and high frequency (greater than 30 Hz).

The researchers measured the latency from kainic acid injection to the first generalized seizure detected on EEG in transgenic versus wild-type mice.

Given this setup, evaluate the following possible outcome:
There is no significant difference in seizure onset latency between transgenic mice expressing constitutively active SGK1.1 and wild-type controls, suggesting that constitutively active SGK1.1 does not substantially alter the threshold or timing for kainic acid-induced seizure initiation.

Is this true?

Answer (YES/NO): YES